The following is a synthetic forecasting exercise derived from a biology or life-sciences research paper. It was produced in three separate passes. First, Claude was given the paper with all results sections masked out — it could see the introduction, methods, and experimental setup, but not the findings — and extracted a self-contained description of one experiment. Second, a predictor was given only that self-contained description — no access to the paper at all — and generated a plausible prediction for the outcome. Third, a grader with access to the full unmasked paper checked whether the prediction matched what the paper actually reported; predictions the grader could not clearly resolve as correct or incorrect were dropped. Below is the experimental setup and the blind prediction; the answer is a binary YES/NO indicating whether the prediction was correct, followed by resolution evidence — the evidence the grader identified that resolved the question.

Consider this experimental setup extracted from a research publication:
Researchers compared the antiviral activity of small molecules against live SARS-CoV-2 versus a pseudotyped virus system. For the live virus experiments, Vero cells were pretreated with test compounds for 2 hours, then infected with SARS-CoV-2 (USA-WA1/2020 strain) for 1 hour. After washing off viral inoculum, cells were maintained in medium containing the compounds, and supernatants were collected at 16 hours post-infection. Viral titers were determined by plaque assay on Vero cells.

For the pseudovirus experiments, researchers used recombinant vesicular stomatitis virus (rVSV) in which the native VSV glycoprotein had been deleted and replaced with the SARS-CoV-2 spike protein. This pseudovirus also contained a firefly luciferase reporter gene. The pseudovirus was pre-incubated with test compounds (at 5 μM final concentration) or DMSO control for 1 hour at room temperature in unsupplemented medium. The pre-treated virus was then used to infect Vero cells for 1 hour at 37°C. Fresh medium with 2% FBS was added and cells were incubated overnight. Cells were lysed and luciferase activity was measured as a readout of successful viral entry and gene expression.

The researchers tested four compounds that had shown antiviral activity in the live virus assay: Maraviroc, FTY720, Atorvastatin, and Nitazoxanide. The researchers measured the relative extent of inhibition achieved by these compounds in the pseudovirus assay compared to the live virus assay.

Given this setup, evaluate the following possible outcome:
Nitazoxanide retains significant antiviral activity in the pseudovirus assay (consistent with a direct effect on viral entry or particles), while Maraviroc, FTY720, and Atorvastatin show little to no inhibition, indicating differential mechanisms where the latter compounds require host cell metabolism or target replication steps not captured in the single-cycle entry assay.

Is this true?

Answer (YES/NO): NO